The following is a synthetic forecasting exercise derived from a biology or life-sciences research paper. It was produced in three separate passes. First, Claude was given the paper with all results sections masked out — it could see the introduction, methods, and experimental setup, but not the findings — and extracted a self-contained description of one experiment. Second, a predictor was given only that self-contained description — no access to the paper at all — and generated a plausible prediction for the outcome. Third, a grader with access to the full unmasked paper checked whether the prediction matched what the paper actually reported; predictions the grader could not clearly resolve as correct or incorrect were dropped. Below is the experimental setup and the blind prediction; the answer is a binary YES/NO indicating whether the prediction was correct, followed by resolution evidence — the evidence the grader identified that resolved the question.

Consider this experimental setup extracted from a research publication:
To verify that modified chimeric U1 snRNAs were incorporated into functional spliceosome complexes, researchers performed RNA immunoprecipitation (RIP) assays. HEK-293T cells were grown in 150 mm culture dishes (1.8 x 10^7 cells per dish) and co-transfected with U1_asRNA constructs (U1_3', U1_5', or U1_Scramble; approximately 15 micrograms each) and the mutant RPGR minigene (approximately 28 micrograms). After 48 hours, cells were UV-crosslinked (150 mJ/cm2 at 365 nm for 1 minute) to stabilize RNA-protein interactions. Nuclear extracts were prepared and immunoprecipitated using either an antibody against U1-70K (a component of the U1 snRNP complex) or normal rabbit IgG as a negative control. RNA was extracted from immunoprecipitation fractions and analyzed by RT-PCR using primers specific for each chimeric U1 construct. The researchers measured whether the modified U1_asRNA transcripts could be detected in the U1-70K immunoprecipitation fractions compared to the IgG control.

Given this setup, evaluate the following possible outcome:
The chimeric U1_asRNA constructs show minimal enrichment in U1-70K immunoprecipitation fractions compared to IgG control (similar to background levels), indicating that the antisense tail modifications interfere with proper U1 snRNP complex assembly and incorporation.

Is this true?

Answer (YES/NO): NO